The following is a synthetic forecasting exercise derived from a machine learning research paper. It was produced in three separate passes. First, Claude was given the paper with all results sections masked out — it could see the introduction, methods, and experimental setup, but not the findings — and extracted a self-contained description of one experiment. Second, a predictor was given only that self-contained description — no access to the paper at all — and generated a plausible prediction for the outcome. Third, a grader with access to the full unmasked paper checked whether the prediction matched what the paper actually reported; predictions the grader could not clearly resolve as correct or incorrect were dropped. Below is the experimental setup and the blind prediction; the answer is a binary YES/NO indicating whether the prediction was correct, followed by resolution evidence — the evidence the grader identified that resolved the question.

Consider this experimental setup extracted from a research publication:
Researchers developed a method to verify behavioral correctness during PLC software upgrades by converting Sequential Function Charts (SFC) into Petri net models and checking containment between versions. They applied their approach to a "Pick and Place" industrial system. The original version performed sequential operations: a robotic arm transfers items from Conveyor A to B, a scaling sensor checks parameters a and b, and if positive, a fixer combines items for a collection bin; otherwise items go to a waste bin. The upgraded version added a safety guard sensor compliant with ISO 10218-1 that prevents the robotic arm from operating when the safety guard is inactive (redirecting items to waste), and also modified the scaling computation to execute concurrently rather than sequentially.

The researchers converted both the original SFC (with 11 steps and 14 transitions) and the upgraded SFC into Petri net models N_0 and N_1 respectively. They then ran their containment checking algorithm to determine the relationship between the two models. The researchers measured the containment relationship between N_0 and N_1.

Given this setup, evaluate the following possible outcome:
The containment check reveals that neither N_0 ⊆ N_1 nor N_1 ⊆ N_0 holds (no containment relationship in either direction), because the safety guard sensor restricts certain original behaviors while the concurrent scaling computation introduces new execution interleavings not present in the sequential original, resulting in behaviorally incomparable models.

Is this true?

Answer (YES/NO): NO